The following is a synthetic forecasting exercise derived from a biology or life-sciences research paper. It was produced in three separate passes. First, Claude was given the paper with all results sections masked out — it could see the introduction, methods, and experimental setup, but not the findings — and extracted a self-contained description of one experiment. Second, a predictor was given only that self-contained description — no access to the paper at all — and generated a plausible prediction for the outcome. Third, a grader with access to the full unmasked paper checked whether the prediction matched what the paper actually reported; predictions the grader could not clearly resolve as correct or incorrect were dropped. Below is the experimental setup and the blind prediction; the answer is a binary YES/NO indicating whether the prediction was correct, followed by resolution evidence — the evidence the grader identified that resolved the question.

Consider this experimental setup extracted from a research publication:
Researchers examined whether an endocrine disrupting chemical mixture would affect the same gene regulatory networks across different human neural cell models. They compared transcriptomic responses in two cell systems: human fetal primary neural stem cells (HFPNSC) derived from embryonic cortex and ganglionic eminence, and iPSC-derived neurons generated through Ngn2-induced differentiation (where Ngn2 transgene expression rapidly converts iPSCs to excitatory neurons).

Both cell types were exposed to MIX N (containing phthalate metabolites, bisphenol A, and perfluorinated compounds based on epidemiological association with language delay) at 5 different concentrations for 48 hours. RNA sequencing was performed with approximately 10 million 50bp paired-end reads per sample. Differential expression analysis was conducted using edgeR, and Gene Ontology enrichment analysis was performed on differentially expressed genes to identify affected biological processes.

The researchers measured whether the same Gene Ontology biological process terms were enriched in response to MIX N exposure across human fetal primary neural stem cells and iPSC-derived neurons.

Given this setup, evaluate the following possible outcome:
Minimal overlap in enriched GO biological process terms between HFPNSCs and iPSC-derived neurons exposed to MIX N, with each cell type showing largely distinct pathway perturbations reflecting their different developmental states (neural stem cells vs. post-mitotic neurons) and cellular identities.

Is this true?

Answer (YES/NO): NO